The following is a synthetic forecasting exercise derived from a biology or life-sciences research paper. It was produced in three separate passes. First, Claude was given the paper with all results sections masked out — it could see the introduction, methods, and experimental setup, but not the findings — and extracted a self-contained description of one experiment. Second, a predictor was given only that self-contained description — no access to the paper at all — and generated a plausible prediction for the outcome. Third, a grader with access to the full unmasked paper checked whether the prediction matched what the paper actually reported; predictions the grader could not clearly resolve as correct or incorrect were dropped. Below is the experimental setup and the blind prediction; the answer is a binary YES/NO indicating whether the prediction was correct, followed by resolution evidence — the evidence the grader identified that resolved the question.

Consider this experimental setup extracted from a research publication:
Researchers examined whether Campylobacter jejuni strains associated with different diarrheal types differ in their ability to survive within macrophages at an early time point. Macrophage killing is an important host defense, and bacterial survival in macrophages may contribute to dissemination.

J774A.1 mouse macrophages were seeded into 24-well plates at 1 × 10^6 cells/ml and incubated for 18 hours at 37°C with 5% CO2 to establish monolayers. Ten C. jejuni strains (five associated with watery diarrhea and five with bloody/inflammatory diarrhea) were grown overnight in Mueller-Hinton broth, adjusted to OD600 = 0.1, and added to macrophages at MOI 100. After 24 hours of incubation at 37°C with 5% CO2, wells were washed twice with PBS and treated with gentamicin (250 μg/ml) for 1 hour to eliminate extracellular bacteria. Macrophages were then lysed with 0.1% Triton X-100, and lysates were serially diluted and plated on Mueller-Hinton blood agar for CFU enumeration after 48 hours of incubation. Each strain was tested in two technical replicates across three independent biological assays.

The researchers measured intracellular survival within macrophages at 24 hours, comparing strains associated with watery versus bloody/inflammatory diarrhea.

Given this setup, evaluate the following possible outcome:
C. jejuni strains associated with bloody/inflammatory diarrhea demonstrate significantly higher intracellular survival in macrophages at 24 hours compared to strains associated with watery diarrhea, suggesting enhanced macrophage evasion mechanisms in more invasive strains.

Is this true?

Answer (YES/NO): NO